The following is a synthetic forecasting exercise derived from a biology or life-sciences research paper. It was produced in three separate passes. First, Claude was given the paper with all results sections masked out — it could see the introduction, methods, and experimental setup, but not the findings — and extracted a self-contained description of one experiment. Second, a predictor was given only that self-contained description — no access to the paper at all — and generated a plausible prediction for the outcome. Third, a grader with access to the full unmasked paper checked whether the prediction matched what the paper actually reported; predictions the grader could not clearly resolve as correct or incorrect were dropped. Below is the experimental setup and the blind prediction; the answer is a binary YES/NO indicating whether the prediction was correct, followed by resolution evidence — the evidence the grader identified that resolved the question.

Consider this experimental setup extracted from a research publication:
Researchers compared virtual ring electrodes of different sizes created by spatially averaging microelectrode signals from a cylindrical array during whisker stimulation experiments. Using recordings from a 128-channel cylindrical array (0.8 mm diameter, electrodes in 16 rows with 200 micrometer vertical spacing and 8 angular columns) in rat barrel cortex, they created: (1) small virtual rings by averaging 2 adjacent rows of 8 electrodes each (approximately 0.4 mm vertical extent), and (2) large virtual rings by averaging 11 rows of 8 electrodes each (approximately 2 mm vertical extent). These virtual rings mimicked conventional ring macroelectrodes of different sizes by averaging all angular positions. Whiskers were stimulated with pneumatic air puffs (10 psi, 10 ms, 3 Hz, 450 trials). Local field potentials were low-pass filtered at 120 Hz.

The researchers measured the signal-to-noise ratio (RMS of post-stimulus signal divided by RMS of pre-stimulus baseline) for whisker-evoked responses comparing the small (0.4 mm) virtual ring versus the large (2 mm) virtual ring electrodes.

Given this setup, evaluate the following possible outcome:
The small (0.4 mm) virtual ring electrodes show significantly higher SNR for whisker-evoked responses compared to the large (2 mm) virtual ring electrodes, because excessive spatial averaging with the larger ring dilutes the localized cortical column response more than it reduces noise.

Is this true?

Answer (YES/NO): YES